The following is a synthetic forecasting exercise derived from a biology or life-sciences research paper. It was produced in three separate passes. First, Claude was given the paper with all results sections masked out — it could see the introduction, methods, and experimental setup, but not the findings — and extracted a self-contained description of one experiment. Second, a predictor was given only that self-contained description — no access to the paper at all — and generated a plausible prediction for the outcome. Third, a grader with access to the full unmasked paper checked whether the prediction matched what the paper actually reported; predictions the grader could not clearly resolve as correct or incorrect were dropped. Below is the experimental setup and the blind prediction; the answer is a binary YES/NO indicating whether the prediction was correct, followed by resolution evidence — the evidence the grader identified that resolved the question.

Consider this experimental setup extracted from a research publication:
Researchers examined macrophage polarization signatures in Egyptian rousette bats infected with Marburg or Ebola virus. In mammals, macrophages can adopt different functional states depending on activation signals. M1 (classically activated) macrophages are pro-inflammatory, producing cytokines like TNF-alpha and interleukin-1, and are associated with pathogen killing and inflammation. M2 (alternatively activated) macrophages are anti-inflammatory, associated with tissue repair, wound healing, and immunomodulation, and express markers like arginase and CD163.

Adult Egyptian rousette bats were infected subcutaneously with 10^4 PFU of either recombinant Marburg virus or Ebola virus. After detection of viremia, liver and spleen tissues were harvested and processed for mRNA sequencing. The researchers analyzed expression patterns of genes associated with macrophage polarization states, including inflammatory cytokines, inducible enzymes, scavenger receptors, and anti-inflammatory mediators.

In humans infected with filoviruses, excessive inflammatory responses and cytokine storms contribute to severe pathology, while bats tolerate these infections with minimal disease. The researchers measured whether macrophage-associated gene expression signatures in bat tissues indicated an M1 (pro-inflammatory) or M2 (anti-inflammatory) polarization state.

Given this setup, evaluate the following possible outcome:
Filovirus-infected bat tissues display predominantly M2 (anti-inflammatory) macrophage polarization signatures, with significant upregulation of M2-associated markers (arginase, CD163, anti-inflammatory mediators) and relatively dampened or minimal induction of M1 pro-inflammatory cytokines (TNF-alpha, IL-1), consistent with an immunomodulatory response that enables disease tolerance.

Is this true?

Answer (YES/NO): NO